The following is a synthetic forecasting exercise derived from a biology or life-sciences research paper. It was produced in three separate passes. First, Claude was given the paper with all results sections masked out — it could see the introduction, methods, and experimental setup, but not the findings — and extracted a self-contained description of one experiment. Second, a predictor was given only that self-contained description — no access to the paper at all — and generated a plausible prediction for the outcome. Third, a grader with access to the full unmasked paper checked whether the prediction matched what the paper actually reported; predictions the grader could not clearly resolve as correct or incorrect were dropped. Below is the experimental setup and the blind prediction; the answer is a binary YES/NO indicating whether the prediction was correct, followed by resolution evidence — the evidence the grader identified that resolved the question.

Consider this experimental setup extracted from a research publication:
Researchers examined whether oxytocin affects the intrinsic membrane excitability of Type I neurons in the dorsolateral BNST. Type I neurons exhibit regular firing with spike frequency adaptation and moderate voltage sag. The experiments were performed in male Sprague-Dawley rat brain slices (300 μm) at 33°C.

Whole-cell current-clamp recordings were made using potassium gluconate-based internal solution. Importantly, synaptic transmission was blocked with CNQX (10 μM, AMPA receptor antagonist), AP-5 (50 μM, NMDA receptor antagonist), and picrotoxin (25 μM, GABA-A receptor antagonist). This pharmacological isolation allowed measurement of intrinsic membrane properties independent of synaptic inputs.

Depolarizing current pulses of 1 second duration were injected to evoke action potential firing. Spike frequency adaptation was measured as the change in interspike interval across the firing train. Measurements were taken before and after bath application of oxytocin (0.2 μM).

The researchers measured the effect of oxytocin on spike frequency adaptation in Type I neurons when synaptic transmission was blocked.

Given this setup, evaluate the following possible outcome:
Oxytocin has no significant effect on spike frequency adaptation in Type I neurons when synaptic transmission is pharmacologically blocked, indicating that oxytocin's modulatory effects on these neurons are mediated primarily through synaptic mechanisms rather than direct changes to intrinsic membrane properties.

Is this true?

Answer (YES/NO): NO